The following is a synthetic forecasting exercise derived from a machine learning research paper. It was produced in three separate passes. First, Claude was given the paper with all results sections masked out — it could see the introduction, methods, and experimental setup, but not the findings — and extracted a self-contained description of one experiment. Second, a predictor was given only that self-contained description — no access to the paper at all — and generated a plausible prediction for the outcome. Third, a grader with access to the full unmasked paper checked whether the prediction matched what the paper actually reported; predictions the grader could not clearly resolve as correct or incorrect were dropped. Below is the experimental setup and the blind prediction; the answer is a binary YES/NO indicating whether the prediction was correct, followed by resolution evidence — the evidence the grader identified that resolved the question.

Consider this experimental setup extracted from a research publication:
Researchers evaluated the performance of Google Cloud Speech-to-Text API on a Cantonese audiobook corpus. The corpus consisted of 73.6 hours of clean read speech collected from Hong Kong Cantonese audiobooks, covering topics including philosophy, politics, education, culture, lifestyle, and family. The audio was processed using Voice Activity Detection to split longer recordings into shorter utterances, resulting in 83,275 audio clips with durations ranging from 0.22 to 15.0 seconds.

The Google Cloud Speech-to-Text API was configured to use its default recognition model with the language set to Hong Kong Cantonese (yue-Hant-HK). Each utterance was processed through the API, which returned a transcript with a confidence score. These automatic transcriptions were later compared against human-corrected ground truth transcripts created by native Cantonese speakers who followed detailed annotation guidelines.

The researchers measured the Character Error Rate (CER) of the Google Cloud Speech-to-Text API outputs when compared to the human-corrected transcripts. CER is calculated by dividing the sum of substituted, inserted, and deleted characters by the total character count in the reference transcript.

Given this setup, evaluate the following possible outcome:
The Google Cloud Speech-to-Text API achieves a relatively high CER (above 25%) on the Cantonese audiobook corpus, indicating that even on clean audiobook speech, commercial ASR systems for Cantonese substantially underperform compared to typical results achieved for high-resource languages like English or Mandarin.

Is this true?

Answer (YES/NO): NO